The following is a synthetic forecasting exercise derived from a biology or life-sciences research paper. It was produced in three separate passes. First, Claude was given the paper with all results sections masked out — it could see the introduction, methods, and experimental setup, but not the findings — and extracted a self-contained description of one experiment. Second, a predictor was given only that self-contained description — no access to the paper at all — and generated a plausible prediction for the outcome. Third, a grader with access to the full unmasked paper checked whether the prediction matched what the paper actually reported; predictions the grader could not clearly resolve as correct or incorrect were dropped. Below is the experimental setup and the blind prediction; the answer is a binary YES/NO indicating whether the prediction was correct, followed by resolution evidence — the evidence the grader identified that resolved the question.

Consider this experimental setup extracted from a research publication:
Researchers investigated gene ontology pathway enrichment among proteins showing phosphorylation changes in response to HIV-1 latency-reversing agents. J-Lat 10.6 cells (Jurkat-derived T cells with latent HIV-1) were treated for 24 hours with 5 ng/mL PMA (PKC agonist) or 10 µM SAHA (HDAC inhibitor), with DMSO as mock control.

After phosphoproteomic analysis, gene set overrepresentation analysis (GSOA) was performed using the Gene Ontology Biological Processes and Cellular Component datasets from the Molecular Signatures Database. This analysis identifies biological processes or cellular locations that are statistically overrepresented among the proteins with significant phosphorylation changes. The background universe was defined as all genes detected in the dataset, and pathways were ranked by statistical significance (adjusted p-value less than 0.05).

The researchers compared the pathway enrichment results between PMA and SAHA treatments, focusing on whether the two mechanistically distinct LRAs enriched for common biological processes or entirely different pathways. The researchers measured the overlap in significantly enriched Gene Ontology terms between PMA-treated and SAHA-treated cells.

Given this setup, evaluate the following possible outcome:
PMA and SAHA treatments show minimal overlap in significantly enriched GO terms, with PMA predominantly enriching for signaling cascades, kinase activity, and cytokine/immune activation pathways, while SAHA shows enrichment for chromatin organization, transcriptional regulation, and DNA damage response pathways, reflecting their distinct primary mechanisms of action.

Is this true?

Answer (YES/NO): NO